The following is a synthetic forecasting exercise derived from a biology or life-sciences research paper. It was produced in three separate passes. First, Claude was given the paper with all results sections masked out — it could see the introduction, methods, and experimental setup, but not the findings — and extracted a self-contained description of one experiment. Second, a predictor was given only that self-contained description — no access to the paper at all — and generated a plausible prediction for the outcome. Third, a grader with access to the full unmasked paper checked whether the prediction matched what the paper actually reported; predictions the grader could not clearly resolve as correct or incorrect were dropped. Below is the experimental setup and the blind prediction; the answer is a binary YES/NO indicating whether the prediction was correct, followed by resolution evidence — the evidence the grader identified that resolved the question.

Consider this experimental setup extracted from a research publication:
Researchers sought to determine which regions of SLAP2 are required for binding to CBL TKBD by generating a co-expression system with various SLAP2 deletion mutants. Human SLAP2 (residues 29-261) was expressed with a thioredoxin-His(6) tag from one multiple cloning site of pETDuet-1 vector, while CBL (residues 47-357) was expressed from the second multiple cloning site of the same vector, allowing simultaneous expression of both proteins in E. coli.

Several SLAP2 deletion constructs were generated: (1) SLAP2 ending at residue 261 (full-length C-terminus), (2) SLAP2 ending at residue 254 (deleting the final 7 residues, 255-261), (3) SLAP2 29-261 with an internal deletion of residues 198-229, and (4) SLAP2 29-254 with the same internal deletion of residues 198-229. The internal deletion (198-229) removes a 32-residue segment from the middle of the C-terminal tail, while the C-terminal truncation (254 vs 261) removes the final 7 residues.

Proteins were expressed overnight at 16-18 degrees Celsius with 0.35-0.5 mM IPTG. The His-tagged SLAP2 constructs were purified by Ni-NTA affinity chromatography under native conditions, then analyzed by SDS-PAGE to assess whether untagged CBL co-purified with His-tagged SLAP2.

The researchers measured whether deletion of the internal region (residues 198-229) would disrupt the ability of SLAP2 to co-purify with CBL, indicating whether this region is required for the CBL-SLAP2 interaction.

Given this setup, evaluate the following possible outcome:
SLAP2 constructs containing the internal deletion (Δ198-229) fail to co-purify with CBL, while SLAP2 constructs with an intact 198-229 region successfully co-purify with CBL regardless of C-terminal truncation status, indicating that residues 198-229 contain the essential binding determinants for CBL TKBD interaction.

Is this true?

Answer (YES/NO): NO